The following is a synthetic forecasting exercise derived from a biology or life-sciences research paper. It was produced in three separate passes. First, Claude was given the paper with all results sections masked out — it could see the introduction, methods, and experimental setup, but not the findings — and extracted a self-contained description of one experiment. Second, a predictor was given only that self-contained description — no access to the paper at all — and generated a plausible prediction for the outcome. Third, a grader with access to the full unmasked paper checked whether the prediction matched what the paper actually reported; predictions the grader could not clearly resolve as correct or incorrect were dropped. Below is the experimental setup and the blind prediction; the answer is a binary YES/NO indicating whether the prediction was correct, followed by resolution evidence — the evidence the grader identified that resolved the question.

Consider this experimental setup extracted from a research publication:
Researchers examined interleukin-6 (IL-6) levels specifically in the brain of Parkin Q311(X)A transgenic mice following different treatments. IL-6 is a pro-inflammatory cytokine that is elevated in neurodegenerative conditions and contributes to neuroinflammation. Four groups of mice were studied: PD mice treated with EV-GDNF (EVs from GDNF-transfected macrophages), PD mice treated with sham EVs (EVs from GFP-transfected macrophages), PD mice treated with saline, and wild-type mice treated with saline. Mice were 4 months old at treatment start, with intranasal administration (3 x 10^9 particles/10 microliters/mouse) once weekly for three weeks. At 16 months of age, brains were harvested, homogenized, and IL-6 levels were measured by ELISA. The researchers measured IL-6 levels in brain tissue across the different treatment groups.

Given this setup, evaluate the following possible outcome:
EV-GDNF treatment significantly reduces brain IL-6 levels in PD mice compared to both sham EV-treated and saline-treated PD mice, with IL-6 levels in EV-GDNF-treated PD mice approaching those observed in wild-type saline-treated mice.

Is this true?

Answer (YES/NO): YES